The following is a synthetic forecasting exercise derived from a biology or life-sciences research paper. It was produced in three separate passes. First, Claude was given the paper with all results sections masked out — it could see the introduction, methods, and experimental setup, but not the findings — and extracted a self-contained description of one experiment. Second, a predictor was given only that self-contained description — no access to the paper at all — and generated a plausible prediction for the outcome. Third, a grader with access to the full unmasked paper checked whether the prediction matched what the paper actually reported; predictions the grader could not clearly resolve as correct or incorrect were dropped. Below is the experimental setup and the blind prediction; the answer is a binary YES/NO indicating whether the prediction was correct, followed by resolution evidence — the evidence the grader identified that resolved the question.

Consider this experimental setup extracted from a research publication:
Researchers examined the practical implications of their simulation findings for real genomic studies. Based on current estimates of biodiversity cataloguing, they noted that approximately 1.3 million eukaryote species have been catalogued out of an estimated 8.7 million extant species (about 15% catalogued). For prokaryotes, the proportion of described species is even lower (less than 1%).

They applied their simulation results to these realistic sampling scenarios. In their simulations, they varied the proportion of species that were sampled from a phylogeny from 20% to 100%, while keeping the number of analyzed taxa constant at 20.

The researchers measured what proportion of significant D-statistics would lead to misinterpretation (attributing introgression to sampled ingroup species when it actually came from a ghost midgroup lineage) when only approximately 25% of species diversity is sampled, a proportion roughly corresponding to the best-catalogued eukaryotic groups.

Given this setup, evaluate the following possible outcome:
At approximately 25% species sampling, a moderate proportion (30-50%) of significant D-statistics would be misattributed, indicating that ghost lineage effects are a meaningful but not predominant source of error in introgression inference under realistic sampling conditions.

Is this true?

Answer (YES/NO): NO